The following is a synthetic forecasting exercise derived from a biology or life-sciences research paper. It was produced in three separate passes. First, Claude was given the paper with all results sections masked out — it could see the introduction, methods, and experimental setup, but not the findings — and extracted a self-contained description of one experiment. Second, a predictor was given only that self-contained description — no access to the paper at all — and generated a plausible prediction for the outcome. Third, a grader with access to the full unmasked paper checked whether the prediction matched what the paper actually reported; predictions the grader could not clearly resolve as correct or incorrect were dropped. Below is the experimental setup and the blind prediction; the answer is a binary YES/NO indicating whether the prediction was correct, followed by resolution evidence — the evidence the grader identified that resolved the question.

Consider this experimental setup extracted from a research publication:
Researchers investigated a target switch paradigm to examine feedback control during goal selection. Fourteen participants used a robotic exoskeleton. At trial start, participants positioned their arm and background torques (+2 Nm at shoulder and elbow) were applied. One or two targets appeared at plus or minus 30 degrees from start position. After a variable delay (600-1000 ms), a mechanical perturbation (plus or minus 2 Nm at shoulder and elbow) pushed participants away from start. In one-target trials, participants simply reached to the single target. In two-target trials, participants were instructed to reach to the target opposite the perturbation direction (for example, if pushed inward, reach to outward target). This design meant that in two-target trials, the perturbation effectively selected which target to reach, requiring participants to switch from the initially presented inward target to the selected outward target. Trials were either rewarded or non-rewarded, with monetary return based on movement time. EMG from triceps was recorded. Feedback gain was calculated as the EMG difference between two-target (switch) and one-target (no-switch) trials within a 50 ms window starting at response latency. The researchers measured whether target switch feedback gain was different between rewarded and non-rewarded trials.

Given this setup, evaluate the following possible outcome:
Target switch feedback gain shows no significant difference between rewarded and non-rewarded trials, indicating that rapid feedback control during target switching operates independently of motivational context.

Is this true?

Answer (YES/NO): NO